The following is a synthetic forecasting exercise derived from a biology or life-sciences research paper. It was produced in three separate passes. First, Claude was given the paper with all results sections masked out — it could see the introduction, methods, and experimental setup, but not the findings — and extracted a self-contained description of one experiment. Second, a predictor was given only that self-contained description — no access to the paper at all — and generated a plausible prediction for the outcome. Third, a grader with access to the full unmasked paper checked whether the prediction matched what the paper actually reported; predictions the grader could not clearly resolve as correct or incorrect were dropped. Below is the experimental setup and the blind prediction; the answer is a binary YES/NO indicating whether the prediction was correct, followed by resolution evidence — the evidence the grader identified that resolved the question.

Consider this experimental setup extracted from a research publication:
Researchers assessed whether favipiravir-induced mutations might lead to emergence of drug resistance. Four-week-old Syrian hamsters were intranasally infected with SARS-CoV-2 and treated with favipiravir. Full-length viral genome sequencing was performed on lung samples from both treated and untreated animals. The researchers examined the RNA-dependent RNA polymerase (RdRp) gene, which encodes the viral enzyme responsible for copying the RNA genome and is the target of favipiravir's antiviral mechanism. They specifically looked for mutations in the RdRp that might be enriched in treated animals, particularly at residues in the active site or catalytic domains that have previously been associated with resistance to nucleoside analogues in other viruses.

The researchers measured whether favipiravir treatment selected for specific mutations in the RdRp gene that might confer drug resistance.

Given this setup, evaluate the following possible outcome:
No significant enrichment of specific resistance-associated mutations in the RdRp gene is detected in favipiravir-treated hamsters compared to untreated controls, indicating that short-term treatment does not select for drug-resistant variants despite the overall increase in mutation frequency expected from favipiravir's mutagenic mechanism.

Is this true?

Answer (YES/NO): YES